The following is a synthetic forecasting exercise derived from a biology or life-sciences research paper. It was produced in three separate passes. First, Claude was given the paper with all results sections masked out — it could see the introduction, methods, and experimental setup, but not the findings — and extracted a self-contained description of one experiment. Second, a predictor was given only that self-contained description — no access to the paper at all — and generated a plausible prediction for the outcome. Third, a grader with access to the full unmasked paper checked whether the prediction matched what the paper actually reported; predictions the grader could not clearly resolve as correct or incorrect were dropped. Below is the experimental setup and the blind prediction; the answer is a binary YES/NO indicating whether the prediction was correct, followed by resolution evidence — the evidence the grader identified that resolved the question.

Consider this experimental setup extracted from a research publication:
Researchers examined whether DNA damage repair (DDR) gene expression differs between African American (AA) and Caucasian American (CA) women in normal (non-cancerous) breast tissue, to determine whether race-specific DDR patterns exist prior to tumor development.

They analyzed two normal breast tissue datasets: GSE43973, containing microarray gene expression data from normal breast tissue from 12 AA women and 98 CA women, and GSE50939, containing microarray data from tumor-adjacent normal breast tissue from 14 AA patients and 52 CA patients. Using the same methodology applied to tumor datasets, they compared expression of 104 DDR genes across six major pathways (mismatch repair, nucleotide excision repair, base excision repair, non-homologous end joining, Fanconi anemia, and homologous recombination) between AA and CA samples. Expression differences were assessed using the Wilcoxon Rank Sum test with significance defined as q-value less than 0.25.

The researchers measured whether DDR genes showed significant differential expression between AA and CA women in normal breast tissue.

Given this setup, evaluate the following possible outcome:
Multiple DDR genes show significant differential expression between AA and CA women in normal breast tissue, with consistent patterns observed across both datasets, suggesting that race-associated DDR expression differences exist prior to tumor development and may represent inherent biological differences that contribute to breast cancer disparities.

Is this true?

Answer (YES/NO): YES